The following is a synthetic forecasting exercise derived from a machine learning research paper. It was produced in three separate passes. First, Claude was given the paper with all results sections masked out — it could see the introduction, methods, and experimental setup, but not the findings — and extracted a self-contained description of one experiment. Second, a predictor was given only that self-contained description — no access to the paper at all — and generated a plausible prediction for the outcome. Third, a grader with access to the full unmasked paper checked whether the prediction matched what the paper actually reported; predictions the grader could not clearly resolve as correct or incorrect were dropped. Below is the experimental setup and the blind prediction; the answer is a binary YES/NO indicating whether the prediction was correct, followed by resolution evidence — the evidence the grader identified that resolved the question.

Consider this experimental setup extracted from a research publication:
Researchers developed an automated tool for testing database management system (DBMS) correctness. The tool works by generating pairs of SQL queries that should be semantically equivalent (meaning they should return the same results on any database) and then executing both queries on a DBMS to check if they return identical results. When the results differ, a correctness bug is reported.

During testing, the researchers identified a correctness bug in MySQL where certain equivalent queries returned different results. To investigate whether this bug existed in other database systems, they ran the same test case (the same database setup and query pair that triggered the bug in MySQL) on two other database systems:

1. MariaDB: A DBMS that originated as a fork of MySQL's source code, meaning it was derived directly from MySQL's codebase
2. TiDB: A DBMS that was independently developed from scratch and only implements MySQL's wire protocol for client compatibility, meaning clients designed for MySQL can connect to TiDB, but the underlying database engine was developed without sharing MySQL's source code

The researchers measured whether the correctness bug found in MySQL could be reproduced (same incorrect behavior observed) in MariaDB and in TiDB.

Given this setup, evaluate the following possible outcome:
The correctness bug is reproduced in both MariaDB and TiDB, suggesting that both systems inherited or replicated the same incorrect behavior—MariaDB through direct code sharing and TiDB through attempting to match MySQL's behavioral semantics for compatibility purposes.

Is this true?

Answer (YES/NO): YES